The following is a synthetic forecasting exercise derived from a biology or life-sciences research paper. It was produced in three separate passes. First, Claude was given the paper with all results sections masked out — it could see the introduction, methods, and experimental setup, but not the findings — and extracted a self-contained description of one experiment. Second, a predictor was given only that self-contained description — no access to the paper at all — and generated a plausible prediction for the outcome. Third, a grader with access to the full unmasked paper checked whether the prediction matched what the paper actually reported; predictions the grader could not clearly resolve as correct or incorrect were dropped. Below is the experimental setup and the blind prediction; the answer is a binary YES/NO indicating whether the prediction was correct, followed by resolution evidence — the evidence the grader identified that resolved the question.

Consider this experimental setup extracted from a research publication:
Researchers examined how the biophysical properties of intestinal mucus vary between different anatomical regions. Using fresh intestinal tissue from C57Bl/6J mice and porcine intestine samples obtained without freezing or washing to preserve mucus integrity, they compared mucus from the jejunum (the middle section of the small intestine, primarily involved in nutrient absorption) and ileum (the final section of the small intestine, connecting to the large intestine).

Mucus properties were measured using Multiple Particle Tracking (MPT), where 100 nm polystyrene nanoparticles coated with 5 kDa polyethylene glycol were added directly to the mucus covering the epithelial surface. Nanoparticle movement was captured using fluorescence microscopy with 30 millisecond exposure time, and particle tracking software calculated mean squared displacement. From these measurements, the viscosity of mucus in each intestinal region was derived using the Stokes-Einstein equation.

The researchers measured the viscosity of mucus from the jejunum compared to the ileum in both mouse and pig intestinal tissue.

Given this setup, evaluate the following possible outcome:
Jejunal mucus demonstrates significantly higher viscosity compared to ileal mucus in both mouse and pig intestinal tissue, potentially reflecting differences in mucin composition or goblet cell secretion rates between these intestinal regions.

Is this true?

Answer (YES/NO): NO